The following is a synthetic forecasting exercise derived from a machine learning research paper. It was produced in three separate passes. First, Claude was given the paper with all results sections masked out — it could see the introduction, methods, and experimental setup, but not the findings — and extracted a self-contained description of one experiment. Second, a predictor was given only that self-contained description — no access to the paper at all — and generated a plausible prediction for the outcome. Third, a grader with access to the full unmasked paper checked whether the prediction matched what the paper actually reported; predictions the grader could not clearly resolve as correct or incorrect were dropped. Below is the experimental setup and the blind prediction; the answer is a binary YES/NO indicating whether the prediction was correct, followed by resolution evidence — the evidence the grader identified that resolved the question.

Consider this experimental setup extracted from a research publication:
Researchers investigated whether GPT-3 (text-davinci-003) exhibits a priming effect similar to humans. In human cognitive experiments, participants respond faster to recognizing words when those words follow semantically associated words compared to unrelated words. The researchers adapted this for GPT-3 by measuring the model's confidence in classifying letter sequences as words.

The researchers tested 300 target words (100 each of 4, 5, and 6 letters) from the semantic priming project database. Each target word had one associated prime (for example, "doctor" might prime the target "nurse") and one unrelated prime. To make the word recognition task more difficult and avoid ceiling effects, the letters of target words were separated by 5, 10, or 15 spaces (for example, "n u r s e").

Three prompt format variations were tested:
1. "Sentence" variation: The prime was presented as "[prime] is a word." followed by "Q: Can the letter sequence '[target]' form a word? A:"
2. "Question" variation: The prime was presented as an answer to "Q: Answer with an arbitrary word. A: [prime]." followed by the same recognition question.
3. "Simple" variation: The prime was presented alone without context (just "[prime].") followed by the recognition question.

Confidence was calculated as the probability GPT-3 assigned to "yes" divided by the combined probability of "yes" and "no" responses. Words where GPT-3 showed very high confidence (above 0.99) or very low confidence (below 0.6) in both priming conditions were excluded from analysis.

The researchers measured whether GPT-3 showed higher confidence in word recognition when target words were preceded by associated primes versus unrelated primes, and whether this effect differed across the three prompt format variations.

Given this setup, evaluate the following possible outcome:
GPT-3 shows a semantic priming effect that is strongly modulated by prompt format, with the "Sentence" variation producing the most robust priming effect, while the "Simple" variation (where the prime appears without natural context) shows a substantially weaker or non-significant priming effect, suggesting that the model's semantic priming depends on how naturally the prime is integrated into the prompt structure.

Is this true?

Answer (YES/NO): YES